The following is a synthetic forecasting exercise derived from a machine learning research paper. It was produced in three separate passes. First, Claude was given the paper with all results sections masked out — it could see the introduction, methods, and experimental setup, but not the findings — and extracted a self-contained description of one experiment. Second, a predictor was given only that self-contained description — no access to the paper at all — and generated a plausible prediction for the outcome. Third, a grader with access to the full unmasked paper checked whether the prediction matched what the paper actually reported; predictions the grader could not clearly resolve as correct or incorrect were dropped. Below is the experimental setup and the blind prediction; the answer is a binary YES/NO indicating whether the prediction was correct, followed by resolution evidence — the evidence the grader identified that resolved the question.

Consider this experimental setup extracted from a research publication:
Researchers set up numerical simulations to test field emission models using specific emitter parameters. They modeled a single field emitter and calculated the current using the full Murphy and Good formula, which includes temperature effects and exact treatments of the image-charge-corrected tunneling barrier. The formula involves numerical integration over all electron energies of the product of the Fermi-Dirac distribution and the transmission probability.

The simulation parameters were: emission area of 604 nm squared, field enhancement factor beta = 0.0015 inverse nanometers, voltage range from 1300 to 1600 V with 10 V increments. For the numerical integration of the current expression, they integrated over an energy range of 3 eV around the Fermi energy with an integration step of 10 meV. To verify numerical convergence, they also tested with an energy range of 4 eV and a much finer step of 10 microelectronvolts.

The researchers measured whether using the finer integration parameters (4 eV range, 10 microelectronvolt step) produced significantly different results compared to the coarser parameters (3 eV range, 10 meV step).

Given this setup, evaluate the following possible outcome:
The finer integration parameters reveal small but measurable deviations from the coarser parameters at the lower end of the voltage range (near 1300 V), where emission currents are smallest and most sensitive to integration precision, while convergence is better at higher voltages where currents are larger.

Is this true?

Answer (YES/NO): NO